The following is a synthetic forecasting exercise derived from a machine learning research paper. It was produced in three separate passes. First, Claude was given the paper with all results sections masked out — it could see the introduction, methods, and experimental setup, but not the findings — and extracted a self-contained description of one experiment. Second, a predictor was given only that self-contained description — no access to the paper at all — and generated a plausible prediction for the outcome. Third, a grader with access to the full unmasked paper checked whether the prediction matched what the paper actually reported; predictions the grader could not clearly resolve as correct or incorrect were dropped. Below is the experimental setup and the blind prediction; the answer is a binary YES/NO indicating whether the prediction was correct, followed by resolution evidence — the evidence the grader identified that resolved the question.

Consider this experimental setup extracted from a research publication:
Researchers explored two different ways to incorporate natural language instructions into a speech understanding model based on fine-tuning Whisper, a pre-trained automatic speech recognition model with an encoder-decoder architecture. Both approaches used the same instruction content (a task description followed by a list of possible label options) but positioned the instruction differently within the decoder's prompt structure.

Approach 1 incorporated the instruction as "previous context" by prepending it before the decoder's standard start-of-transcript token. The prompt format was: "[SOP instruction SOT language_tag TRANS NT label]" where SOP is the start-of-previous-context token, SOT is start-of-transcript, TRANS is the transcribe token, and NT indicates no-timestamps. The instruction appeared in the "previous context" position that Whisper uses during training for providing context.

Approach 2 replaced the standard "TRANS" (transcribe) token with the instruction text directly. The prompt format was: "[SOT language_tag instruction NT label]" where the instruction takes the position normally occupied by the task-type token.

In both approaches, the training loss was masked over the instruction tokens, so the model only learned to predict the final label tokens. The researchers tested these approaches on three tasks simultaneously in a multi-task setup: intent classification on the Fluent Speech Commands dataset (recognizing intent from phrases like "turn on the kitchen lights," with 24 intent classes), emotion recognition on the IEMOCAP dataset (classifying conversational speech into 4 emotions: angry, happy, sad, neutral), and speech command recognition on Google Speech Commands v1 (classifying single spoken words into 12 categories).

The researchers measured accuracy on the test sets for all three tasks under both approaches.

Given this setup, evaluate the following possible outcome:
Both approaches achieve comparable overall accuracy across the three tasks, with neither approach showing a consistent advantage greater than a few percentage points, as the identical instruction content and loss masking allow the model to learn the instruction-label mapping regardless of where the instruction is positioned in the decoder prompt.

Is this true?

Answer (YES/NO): YES